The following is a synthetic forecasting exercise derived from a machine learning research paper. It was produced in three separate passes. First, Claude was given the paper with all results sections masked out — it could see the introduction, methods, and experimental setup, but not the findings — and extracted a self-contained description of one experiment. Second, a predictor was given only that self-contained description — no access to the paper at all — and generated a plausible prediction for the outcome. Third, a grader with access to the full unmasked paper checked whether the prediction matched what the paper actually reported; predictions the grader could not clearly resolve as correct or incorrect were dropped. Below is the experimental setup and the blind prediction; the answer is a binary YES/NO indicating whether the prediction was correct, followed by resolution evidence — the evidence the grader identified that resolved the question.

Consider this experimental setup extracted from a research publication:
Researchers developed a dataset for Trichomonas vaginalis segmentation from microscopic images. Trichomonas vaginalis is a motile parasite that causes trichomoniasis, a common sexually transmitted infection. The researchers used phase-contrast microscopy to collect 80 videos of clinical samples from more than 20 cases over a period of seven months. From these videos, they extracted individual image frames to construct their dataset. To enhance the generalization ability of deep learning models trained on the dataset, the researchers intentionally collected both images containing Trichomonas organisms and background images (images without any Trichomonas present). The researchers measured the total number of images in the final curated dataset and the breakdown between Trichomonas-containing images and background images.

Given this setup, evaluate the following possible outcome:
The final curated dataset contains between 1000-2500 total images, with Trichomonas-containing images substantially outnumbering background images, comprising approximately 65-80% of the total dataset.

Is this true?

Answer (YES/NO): NO